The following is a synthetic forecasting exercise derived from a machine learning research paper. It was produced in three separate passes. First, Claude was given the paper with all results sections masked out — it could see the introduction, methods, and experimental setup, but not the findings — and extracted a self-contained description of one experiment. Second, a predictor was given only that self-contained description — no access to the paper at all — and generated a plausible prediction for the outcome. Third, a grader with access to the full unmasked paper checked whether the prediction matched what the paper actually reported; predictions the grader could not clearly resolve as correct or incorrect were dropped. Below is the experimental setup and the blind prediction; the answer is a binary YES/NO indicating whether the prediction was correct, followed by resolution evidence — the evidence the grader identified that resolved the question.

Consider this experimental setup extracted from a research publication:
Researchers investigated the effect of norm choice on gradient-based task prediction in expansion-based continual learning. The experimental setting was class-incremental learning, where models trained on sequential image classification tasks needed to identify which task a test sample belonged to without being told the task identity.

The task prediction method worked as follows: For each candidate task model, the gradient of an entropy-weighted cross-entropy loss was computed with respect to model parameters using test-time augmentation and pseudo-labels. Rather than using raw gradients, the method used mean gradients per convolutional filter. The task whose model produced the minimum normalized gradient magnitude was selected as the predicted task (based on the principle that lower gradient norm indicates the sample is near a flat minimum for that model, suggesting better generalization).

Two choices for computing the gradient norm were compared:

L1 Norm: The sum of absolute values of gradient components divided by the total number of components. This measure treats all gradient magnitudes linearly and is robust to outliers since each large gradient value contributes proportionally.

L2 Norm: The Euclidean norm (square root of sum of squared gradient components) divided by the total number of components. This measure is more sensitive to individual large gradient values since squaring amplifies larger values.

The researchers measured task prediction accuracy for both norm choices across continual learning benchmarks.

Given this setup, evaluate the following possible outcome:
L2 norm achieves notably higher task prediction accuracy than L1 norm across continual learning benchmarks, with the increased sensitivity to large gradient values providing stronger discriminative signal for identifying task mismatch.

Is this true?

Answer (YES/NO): NO